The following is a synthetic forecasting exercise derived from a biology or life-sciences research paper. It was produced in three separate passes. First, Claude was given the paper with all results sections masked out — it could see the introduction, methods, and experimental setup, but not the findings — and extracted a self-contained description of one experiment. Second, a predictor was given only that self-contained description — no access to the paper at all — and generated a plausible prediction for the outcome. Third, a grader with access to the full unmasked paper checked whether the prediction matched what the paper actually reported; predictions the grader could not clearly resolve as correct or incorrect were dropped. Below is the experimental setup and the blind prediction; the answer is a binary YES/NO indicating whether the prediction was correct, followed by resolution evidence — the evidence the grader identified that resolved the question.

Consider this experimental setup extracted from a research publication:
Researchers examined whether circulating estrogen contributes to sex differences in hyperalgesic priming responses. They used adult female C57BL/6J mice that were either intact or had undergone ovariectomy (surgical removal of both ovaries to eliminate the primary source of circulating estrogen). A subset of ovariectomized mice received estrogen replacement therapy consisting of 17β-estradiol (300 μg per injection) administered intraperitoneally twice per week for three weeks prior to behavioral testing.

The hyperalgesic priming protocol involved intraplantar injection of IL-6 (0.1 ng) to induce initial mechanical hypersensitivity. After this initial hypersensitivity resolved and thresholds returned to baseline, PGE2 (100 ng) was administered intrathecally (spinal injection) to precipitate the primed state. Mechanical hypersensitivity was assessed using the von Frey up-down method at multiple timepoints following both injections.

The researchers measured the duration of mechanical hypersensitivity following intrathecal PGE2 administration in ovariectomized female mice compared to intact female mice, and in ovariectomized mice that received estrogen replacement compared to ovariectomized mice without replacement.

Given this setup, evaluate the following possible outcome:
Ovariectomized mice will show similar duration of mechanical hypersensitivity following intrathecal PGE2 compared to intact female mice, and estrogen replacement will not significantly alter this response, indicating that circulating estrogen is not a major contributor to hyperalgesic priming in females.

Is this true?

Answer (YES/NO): NO